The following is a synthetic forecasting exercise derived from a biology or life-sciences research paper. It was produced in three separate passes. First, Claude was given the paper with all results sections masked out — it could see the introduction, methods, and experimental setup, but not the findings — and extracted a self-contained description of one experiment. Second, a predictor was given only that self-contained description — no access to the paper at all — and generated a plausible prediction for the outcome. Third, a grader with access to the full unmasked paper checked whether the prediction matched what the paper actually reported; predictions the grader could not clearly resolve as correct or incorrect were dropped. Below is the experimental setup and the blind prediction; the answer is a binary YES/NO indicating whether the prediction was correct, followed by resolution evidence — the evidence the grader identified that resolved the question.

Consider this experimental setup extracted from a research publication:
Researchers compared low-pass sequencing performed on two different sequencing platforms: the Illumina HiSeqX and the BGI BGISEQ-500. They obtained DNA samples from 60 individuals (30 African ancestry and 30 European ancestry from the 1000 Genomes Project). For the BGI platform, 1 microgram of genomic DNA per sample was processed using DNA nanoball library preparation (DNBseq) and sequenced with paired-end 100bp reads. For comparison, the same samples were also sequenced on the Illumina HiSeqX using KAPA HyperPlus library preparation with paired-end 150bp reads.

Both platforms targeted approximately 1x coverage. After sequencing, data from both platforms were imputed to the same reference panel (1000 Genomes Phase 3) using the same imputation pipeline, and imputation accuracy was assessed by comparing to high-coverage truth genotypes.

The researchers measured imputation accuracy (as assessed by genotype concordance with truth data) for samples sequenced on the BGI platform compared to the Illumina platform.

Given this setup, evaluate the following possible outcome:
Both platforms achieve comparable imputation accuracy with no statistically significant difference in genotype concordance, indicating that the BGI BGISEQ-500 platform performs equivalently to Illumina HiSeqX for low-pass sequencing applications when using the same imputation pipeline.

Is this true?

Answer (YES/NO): NO